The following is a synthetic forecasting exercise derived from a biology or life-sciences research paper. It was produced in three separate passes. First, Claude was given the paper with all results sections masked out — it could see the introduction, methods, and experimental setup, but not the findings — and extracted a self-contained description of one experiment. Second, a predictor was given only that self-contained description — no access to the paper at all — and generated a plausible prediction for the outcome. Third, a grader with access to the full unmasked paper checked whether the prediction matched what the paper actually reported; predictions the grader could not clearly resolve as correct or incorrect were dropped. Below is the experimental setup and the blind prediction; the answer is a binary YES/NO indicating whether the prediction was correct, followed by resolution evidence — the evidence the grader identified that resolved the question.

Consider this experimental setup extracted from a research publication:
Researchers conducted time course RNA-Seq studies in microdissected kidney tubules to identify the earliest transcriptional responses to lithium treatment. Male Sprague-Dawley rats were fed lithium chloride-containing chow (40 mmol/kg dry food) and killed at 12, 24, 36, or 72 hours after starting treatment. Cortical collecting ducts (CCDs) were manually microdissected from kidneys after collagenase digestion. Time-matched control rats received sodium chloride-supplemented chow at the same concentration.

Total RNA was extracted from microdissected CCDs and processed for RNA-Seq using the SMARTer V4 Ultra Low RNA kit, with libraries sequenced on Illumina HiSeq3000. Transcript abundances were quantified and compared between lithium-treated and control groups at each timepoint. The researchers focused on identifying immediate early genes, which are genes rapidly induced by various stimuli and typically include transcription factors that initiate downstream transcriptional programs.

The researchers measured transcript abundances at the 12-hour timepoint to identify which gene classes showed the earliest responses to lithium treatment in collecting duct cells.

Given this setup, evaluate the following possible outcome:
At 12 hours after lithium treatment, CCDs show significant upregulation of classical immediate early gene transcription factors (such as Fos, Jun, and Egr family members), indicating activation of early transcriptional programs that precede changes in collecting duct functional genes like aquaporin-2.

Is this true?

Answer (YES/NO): NO